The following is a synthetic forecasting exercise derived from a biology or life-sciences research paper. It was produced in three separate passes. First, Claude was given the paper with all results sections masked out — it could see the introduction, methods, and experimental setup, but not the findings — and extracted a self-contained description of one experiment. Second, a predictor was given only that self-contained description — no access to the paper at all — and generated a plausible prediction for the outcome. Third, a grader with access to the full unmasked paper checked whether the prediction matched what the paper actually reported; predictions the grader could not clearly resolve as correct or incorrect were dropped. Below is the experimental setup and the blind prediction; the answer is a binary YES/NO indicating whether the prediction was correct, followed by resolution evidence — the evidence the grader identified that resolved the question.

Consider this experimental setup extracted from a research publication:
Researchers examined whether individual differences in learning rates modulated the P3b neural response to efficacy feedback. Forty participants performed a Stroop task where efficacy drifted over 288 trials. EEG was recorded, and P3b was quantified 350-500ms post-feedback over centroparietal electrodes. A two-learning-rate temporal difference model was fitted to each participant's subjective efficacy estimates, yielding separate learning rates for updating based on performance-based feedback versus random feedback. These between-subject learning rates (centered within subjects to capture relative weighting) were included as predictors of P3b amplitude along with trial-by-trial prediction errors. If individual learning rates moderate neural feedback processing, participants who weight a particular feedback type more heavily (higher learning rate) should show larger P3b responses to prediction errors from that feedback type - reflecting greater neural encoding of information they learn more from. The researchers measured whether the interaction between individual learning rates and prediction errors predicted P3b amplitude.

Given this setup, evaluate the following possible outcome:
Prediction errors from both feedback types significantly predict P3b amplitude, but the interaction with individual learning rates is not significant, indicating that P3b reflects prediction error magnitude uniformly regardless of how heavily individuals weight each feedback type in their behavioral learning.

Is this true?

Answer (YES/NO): YES